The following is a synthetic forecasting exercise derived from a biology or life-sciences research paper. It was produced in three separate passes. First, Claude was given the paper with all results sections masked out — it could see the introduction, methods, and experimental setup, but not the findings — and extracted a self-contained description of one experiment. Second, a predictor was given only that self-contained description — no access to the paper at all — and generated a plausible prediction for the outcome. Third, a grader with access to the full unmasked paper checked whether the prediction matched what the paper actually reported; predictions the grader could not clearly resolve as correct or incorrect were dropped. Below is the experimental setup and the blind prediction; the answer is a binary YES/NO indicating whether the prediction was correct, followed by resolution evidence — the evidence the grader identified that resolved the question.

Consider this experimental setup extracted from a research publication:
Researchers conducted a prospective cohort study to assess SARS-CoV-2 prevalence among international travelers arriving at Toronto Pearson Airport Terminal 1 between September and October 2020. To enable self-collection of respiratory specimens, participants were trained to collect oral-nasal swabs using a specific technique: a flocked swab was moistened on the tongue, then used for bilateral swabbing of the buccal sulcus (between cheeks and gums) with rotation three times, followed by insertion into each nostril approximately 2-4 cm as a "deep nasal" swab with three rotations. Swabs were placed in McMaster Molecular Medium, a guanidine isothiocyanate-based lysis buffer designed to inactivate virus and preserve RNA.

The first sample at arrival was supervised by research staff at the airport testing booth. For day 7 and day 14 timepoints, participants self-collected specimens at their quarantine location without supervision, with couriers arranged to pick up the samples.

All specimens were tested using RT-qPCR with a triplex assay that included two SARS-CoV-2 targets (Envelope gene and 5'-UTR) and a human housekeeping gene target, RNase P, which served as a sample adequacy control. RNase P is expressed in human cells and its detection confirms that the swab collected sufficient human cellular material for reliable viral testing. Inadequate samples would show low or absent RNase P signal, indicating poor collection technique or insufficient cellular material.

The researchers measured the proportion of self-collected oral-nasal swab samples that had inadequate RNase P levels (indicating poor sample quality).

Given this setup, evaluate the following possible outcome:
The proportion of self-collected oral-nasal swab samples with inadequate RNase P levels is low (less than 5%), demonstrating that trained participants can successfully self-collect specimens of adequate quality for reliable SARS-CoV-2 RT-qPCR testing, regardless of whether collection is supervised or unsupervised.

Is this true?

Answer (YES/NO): YES